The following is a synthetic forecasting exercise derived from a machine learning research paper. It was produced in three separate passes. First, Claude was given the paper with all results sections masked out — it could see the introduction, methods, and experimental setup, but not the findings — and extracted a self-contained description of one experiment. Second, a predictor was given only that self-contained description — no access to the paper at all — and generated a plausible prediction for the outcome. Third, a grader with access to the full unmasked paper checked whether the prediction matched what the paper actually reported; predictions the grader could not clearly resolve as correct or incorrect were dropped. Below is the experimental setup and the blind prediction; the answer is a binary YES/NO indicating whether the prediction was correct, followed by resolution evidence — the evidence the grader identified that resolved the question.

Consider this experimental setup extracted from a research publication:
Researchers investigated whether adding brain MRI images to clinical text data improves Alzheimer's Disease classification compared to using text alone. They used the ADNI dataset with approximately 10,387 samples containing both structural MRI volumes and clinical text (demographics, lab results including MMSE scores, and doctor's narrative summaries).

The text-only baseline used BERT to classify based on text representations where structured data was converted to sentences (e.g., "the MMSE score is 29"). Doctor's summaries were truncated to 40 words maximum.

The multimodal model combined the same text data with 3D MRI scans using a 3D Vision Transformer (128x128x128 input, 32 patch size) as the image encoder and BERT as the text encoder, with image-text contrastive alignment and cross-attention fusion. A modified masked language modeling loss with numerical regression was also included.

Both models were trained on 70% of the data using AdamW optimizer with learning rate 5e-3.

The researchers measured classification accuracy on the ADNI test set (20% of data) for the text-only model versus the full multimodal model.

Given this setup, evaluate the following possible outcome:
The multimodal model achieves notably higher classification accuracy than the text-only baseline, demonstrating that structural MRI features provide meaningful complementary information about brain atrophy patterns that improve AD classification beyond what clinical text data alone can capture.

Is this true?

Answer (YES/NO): YES